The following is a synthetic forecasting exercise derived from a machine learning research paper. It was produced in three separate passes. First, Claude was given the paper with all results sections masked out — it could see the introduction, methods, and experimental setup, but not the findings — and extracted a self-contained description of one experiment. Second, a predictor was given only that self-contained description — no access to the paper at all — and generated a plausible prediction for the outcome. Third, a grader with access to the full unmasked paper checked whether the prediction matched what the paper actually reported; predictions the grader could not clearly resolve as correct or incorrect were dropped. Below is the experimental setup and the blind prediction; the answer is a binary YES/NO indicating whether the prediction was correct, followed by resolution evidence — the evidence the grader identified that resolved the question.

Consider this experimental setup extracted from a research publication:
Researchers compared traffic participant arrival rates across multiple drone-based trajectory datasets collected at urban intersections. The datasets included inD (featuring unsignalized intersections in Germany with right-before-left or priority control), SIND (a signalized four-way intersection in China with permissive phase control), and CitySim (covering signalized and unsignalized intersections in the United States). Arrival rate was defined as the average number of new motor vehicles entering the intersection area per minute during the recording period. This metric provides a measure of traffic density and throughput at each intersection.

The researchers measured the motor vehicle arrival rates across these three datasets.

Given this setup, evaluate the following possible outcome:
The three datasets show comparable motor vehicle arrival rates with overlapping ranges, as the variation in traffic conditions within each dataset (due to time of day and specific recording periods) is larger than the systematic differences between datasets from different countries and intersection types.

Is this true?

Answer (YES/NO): NO